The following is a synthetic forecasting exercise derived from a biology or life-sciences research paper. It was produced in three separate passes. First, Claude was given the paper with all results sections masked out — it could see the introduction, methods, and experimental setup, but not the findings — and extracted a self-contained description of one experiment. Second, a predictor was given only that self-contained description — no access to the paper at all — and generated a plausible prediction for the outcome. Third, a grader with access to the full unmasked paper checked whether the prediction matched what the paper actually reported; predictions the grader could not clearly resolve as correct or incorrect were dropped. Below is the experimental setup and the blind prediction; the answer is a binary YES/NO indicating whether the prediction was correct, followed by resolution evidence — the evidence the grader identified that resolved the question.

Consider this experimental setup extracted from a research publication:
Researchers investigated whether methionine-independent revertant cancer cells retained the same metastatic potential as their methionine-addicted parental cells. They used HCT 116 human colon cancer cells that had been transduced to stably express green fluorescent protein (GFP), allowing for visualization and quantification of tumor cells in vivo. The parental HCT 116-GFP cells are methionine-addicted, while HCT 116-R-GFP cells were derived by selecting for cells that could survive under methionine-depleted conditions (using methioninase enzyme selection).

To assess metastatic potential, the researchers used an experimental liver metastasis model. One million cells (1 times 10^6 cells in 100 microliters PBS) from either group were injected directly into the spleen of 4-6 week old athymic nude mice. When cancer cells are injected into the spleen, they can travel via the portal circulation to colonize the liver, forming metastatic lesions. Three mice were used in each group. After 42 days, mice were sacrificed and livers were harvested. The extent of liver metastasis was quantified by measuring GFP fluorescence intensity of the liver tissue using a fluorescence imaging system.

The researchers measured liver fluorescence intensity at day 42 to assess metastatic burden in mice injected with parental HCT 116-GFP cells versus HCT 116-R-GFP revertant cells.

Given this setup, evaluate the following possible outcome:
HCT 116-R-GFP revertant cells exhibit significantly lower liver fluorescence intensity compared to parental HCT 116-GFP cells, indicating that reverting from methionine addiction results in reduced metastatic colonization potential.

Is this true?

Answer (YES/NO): YES